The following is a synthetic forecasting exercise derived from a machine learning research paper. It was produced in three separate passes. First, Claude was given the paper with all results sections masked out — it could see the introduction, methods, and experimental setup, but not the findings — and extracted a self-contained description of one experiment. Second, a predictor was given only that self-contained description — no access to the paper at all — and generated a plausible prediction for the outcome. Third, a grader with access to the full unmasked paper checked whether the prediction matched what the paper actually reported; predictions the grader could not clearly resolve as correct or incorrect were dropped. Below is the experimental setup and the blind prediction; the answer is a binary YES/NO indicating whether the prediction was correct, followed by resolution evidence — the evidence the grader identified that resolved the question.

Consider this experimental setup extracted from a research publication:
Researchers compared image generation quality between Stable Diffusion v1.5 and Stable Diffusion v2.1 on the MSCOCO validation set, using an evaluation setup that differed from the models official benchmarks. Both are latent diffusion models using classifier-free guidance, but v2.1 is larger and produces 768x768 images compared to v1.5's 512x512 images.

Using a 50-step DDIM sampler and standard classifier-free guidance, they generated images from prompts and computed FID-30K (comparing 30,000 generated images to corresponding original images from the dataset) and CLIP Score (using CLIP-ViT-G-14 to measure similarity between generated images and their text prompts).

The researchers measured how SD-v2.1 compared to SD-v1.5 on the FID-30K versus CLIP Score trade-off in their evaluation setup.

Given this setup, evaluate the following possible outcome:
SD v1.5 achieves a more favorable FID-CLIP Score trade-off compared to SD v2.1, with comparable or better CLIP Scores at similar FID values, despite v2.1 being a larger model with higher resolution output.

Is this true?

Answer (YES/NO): NO